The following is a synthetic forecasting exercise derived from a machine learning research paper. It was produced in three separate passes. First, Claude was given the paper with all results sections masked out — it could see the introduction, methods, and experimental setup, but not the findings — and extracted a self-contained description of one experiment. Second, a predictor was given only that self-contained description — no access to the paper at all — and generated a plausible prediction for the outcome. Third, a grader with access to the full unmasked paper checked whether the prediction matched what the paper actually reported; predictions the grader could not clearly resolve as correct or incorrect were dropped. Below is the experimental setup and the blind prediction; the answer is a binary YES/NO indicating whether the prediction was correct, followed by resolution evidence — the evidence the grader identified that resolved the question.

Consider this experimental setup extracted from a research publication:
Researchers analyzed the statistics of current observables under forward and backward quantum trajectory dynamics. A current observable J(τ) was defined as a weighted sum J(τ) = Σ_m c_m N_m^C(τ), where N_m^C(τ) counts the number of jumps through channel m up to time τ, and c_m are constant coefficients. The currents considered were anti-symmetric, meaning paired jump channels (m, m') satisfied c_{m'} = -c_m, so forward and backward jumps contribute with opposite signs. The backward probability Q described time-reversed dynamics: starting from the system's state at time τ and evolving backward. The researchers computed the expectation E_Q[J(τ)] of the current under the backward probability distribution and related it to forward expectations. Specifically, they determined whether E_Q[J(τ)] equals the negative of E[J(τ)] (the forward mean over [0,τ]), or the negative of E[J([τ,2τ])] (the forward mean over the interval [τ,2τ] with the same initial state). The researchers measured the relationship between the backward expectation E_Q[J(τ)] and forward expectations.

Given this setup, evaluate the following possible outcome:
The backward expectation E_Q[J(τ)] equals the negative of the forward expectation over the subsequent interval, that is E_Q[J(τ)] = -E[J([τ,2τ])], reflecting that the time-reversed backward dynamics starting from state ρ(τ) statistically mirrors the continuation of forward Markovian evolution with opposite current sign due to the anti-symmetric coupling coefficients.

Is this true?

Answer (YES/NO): YES